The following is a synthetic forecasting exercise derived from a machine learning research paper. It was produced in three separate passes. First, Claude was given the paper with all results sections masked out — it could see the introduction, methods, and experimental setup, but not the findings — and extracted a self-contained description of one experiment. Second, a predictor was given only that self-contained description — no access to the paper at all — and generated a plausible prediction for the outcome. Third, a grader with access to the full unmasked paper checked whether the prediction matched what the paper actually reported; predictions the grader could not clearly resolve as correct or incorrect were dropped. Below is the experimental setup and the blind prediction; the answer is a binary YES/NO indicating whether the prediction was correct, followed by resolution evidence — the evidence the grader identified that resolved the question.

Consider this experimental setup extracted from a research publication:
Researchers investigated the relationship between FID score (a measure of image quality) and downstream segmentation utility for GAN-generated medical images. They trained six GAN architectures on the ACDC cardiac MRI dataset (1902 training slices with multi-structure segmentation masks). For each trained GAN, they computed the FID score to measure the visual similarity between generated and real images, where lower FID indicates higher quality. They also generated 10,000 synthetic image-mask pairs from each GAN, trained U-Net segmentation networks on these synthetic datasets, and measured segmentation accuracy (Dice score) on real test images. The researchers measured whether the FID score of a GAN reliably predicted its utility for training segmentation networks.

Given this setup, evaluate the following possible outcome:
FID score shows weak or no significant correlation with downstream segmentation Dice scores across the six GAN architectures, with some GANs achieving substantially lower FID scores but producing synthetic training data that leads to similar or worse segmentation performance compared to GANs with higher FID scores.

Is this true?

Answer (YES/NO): YES